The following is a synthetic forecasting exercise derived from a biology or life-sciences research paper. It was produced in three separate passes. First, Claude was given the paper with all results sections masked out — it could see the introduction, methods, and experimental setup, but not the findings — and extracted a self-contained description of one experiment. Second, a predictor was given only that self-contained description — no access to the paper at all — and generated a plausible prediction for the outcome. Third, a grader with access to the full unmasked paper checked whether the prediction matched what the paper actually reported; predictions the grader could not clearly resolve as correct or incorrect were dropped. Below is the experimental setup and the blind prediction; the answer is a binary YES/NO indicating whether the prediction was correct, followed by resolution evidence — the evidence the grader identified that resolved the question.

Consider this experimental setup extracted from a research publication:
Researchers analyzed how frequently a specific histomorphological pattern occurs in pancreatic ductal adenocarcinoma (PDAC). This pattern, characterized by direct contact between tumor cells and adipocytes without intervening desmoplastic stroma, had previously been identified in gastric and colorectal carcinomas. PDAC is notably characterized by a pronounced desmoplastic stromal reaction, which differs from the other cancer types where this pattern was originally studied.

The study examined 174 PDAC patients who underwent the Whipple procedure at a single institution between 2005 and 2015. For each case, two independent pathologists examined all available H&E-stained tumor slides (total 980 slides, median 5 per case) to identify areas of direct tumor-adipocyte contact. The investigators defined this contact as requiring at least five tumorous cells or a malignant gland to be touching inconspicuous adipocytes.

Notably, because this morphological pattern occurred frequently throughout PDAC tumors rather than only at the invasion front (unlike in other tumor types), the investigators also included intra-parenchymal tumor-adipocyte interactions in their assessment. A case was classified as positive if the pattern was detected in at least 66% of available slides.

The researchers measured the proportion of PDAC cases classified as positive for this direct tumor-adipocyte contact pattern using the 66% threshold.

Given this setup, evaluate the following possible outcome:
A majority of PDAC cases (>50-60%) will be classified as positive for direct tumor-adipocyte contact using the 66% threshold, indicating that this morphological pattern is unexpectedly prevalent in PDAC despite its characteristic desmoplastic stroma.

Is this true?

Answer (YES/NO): NO